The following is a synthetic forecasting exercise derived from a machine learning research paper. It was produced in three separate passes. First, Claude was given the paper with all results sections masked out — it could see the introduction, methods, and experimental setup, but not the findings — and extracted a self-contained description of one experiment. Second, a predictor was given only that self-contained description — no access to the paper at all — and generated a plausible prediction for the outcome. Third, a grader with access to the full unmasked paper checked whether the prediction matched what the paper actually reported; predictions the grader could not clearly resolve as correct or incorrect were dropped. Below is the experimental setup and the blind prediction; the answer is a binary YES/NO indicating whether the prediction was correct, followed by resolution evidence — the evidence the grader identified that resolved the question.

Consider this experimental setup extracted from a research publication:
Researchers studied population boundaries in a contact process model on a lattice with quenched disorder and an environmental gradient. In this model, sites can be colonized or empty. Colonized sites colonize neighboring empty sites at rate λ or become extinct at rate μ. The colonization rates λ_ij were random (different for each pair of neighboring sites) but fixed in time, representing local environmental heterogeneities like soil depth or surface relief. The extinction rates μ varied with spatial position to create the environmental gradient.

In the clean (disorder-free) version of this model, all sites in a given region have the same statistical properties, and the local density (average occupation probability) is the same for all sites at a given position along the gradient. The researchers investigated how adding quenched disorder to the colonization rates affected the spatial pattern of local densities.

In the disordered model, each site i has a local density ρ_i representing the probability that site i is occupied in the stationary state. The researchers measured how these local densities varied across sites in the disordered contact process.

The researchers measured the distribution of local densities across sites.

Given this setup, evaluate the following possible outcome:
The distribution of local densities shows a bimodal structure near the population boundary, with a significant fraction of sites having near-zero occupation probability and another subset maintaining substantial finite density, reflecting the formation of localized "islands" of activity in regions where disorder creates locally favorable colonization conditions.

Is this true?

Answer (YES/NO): YES